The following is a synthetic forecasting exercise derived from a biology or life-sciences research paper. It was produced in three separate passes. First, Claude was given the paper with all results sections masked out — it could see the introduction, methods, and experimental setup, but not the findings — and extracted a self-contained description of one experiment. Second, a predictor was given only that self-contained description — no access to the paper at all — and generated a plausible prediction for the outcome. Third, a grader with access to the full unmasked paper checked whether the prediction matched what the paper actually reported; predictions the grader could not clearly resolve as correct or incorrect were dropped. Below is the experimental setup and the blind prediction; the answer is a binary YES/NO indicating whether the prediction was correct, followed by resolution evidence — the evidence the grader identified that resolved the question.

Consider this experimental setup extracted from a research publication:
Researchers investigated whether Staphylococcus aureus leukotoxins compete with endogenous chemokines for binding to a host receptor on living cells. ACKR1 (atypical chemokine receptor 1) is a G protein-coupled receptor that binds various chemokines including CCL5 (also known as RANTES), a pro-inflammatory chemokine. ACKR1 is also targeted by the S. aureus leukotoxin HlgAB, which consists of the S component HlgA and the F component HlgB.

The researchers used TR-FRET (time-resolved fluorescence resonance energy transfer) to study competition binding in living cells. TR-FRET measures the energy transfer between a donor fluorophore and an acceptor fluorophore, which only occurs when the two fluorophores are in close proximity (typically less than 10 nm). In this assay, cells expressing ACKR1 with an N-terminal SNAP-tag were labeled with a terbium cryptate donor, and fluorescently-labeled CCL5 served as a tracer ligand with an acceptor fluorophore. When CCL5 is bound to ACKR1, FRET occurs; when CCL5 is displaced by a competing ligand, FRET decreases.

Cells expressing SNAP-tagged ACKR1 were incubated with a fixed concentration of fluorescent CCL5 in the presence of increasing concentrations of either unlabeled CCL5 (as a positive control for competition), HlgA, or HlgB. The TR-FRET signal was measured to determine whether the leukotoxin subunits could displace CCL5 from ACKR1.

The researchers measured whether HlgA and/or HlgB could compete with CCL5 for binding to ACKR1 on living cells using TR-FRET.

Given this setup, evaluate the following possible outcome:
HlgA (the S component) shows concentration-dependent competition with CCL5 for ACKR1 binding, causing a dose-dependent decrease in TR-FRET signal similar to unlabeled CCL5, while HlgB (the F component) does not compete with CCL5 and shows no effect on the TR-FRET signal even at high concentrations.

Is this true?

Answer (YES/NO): NO